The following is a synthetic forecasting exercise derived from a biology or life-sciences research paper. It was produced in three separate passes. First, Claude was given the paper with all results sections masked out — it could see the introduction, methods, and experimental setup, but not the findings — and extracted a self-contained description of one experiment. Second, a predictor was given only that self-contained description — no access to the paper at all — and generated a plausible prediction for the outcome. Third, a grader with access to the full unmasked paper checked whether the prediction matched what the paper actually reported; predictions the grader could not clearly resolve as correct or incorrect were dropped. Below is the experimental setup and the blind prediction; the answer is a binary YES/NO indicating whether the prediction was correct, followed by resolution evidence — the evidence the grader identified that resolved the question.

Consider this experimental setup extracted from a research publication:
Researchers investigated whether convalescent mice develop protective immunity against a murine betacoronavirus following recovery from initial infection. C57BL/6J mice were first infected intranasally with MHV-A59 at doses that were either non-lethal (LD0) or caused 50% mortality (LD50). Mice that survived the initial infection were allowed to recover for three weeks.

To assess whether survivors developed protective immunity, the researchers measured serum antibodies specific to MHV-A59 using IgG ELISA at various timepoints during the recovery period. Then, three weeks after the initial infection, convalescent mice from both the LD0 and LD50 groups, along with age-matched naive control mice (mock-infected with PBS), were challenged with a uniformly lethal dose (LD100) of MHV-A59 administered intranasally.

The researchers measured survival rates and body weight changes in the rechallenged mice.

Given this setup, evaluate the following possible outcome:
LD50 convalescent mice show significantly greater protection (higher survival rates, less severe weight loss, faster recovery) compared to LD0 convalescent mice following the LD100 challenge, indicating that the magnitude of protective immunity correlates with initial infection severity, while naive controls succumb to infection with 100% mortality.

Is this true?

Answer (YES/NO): NO